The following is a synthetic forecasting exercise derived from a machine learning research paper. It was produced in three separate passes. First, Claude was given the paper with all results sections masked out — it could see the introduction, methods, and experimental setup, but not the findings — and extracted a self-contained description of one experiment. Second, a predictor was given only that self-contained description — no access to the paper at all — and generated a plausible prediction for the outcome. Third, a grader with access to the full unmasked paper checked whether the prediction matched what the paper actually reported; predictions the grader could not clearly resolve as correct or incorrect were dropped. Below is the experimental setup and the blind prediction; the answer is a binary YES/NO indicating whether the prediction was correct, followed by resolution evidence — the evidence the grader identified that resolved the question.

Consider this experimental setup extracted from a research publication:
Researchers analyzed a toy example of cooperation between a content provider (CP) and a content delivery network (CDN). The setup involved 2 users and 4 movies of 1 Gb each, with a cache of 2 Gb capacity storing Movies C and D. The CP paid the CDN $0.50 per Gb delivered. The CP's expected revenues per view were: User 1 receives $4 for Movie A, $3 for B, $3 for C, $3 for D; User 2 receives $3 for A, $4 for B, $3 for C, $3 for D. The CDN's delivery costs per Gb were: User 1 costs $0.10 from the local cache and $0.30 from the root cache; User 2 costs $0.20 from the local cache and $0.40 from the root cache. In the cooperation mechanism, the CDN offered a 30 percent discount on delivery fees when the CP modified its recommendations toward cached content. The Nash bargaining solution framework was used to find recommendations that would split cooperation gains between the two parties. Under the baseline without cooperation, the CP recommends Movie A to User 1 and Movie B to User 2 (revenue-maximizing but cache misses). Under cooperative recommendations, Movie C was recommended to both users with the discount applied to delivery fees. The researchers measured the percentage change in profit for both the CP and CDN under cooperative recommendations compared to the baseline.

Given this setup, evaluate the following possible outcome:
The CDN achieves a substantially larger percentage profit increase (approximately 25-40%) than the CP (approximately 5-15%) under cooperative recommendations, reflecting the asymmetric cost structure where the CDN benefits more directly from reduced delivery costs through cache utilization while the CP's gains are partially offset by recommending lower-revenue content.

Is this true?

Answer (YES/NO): NO